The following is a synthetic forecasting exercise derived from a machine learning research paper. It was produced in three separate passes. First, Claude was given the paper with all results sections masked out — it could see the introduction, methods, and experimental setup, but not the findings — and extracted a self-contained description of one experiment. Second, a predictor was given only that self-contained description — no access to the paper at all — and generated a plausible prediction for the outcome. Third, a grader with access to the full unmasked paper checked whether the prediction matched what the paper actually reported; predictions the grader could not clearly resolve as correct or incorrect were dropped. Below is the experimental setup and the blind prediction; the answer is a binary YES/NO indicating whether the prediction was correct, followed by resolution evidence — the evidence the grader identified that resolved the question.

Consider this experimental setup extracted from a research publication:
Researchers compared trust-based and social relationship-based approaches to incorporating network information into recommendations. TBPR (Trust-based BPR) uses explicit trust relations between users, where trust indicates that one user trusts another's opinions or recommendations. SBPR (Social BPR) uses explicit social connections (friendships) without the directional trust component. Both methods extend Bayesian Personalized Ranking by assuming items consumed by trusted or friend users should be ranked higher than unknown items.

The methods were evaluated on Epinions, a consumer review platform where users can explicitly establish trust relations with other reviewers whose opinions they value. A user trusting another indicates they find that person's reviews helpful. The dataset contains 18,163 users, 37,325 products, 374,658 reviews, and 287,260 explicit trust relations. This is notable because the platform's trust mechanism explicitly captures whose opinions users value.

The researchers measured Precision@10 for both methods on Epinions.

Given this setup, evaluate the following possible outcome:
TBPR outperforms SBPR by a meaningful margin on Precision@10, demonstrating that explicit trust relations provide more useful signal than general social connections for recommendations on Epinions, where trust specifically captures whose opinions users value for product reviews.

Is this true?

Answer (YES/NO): NO